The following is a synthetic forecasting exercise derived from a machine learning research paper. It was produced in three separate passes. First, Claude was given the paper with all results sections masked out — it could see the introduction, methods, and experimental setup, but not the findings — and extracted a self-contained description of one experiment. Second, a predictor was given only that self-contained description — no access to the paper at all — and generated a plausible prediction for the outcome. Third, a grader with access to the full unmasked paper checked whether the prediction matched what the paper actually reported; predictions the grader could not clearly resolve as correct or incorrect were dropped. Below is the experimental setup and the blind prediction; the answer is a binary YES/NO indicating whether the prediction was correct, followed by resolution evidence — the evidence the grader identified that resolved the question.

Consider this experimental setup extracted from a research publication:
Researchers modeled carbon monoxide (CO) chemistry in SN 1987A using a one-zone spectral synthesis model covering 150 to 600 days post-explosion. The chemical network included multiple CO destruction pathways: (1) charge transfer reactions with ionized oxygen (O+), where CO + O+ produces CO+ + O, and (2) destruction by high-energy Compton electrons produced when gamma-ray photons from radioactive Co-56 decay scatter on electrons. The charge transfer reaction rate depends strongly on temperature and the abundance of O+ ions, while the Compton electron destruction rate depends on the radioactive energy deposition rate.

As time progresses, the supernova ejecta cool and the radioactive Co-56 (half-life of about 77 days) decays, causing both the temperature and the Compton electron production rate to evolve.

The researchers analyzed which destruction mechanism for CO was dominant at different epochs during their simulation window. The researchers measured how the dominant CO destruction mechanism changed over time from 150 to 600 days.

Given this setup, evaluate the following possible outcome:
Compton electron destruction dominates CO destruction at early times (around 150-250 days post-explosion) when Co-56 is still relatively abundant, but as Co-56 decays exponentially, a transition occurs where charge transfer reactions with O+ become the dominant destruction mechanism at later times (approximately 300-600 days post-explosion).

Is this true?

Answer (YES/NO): NO